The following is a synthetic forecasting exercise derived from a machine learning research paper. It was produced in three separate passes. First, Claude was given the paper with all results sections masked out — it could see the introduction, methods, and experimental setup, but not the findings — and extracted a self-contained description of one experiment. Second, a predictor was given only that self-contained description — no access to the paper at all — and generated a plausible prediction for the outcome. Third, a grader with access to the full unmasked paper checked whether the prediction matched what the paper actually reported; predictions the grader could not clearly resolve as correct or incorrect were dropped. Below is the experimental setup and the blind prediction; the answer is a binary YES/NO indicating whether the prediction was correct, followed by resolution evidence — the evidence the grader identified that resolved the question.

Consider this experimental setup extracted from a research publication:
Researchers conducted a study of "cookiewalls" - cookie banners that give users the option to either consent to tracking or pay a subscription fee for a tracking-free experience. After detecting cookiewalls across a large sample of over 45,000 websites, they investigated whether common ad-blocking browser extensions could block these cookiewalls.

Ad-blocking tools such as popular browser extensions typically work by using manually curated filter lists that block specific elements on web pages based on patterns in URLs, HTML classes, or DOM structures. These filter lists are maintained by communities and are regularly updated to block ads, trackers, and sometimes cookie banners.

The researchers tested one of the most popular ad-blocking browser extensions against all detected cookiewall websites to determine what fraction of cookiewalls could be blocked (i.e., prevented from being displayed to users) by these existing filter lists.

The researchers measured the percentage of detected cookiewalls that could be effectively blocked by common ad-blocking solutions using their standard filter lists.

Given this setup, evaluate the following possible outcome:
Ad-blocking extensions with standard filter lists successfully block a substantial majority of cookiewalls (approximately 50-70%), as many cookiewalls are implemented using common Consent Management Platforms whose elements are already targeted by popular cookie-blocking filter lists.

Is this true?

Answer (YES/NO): YES